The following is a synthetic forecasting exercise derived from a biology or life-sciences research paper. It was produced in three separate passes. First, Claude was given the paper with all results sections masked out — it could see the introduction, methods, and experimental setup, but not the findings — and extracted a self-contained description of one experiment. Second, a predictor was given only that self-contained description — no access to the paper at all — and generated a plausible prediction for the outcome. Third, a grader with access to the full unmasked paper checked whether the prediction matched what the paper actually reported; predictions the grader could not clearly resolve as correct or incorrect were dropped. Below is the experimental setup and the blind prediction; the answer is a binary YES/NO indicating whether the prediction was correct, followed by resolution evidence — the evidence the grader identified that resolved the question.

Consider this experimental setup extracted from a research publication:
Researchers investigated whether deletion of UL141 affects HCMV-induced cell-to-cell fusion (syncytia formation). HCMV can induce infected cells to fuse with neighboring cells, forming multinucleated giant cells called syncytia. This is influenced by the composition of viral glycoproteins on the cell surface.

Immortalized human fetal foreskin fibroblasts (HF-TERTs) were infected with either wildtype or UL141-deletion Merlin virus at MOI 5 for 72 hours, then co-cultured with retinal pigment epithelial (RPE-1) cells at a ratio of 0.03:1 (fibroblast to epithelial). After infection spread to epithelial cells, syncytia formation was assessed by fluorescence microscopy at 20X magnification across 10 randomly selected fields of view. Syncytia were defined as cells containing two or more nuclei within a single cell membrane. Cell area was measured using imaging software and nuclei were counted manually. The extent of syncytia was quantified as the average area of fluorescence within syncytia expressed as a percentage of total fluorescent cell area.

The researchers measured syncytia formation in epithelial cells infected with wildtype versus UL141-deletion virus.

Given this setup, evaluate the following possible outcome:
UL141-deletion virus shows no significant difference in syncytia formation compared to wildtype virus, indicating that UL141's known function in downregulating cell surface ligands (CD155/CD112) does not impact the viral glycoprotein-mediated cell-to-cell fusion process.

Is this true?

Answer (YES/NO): NO